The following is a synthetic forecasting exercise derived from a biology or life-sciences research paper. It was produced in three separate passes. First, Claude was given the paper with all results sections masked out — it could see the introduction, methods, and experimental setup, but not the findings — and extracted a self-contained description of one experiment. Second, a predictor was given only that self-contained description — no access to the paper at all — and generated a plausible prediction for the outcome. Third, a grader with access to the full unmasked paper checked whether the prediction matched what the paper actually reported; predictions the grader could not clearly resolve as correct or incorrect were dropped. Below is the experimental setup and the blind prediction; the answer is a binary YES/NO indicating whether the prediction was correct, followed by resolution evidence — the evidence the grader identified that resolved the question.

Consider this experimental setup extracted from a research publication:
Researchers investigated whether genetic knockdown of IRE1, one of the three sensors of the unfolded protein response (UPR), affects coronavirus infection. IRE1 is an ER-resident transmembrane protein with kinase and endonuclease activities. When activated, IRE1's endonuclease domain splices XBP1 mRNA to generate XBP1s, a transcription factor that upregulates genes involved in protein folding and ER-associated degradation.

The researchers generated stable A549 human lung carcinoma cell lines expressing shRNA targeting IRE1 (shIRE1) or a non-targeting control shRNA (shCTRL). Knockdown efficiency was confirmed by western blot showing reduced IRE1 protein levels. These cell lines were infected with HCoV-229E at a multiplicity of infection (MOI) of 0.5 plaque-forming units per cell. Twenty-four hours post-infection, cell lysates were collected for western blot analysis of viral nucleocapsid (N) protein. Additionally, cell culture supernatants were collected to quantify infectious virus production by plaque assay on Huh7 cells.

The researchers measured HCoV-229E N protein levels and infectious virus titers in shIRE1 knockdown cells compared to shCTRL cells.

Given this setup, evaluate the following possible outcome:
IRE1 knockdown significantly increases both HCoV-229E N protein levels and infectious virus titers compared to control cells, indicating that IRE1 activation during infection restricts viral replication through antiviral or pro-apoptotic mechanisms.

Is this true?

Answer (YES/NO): NO